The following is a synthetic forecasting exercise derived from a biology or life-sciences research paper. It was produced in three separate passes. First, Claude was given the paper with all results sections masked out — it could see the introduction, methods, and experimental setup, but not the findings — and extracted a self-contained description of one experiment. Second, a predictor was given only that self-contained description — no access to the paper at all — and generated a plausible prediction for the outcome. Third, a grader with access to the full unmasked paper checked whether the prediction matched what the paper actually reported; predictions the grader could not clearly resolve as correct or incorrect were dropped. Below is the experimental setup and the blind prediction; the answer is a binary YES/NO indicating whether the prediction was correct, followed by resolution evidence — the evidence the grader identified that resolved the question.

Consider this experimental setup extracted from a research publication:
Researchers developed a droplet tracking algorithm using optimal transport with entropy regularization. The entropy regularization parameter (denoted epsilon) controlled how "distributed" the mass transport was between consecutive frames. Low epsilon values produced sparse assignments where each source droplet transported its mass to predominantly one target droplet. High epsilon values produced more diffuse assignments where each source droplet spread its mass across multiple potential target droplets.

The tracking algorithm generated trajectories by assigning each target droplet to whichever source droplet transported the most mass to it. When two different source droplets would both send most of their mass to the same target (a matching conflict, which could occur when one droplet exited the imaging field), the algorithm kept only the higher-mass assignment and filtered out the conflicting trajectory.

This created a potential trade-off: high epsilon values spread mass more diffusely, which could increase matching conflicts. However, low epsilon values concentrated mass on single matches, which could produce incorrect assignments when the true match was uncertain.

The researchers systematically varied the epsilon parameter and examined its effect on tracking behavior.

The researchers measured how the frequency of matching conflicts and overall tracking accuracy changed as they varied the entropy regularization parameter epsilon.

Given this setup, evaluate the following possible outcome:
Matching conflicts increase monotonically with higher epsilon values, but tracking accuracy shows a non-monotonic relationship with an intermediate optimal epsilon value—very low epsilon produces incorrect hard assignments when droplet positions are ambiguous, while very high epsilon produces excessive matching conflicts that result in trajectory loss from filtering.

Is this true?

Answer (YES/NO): NO